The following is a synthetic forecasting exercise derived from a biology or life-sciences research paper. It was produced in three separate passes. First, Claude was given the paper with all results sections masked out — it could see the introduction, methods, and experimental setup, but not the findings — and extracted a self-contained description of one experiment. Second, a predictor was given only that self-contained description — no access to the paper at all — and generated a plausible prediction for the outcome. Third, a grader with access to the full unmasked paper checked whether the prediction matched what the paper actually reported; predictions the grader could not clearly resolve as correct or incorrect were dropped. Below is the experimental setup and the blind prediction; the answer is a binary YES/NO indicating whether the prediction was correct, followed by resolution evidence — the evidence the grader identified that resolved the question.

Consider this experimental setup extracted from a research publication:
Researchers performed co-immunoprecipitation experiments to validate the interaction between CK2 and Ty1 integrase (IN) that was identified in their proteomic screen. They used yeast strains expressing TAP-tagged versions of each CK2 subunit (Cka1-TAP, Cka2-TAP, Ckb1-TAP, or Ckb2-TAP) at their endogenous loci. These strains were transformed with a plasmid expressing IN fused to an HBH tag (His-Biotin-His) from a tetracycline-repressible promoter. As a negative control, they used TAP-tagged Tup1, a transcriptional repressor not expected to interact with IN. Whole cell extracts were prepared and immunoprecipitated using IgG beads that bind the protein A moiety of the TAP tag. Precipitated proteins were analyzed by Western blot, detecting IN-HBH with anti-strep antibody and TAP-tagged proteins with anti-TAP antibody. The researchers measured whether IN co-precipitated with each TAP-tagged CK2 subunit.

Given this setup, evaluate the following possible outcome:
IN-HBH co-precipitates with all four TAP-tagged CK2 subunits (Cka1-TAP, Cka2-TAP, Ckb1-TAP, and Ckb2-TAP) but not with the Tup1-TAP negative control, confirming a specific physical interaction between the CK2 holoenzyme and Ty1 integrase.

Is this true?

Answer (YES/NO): YES